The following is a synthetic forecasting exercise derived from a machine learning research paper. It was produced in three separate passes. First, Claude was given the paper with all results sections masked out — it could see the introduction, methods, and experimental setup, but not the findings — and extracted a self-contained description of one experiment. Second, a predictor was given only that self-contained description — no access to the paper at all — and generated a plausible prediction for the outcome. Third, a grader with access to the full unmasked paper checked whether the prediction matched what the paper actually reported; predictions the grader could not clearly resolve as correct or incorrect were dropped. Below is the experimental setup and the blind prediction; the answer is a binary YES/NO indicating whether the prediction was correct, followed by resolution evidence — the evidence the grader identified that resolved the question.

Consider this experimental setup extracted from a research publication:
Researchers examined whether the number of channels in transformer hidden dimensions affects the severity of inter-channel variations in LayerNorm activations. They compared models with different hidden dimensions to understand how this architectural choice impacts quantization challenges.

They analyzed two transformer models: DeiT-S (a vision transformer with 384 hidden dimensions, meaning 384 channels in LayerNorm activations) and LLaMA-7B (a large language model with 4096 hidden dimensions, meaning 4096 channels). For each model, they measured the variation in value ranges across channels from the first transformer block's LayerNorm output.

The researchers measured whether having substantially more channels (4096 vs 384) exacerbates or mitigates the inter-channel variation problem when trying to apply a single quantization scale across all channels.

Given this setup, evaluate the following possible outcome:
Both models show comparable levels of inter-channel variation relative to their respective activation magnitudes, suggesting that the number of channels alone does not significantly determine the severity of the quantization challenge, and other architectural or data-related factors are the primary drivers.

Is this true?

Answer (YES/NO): NO